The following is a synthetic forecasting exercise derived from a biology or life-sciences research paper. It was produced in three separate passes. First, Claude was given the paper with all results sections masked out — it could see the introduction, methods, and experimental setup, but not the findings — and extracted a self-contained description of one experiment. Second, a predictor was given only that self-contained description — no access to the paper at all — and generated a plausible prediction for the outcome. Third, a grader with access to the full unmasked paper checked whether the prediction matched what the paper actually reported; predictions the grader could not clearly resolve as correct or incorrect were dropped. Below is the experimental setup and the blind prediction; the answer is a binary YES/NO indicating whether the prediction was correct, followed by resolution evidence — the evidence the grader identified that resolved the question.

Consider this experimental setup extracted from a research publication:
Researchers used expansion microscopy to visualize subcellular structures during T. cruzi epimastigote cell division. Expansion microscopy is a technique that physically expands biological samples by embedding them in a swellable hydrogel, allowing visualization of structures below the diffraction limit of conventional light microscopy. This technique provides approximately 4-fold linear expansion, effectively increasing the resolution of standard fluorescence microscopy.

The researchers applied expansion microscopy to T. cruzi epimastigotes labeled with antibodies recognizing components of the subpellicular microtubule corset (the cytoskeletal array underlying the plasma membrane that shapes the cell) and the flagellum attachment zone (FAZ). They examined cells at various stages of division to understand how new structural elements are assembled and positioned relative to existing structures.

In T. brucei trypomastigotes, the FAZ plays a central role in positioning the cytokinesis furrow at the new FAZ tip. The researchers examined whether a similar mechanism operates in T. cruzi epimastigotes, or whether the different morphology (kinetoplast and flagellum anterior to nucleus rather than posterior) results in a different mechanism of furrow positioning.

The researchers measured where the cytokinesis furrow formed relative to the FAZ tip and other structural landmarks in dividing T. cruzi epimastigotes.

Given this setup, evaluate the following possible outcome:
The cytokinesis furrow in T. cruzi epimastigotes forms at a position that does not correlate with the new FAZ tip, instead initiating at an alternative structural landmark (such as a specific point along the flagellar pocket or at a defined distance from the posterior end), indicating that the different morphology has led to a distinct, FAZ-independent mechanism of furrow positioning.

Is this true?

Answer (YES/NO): YES